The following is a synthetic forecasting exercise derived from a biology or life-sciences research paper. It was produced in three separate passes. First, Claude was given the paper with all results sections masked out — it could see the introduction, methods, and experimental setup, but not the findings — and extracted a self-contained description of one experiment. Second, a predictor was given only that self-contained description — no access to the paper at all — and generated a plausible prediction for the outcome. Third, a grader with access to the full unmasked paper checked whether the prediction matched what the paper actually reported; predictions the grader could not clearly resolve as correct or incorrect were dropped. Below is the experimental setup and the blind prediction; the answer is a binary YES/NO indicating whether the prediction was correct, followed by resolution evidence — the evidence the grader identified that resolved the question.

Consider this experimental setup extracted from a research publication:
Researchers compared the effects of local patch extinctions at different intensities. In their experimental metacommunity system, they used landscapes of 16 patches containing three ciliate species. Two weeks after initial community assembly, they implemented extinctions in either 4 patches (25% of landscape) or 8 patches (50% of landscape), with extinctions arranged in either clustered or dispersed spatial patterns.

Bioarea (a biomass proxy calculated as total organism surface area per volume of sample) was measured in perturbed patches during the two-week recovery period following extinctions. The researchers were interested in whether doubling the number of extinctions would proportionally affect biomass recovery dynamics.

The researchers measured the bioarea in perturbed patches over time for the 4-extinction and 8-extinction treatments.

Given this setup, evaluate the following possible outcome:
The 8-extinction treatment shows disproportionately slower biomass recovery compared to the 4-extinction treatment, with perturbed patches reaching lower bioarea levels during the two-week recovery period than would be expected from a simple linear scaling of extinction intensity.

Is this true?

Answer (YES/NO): NO